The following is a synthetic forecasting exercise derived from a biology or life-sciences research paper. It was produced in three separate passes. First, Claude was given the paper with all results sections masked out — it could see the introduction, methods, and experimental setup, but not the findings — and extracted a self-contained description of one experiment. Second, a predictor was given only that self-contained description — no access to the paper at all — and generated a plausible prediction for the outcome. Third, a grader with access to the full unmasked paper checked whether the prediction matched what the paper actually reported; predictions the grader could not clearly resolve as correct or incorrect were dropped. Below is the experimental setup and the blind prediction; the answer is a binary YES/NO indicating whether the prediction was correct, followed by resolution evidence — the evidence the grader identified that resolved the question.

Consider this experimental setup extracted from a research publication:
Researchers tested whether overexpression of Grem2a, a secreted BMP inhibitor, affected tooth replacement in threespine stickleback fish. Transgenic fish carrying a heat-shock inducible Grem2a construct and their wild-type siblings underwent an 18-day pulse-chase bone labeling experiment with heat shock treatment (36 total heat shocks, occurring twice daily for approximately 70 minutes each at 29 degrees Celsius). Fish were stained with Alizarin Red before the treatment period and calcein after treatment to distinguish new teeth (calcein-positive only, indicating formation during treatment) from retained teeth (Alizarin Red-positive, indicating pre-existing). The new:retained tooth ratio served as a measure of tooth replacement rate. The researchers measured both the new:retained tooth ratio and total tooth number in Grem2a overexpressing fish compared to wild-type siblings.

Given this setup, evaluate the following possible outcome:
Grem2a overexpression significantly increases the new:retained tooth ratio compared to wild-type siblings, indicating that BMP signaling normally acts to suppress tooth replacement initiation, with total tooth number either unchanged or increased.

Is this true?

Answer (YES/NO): NO